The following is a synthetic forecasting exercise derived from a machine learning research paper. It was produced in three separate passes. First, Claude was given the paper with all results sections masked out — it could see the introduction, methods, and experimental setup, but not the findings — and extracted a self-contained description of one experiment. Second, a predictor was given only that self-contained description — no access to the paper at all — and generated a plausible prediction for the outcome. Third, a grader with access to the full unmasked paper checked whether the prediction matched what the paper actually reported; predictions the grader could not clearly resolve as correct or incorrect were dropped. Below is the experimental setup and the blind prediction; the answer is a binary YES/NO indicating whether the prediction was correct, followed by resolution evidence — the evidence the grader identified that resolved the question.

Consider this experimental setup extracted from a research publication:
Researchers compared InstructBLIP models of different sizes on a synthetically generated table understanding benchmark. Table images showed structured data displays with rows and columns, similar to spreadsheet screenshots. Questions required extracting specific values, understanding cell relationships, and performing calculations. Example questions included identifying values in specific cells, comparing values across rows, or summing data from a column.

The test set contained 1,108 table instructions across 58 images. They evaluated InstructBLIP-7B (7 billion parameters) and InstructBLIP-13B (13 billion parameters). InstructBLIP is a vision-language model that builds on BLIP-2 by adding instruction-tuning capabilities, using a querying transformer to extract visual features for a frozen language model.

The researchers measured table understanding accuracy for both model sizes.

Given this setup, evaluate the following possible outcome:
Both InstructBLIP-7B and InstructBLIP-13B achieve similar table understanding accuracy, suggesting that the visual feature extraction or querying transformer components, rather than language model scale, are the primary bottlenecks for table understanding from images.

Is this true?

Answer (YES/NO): NO